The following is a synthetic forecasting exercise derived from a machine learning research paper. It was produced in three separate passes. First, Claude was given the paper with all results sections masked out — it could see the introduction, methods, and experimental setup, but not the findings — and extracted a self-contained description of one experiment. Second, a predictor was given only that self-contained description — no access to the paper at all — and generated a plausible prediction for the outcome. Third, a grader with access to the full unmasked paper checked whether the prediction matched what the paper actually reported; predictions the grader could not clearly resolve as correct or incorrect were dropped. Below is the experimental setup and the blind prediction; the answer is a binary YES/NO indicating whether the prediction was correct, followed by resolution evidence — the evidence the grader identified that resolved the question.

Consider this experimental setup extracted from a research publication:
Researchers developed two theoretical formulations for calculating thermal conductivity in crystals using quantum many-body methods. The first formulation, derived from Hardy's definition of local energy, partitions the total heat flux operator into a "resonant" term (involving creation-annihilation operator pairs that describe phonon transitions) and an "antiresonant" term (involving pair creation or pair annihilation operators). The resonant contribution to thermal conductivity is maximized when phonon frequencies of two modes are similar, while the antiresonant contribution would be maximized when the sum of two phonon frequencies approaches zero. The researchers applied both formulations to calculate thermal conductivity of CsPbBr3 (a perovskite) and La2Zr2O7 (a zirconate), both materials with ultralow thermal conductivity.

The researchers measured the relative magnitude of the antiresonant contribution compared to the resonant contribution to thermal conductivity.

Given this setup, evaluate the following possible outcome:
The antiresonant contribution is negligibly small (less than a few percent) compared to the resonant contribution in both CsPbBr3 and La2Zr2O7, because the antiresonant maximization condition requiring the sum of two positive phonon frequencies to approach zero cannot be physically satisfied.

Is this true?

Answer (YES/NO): YES